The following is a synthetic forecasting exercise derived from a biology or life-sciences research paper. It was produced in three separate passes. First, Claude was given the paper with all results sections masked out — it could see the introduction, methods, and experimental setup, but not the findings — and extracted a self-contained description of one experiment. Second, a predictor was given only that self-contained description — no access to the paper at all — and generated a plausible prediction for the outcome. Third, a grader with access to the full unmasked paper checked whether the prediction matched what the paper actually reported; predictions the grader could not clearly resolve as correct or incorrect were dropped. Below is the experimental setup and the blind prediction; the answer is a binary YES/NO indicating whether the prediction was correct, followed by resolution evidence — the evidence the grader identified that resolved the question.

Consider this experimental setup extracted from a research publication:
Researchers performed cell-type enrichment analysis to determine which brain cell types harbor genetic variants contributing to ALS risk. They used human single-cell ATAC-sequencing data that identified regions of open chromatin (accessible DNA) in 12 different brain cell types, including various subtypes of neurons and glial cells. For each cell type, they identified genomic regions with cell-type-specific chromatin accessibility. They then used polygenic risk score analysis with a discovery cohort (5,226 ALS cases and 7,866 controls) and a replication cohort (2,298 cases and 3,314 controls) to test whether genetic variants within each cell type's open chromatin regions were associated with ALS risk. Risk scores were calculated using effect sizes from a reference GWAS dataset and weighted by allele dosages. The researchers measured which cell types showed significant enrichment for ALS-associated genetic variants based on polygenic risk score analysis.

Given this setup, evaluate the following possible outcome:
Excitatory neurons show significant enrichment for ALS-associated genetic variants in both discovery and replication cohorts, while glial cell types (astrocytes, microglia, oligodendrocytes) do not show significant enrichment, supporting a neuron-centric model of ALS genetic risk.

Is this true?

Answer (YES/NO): NO